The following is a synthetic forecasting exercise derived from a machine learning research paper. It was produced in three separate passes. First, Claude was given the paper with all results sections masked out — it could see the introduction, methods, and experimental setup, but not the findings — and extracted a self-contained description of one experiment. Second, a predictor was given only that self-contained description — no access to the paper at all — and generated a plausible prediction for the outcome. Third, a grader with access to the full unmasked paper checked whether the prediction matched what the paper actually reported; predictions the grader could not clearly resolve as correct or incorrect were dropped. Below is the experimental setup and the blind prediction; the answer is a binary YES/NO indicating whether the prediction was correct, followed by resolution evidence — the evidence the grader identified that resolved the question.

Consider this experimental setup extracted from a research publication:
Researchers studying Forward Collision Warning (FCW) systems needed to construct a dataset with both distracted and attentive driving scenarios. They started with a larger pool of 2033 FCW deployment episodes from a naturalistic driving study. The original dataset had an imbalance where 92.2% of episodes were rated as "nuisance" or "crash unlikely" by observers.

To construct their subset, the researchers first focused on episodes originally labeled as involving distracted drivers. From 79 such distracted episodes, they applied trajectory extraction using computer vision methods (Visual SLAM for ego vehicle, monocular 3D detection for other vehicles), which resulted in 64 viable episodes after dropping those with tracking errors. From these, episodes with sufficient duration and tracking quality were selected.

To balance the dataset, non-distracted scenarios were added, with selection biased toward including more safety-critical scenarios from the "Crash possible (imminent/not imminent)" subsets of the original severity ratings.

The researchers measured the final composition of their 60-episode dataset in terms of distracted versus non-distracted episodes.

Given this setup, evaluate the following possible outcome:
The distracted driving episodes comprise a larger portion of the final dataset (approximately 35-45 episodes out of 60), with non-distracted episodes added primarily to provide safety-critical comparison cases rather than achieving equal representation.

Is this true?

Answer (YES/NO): NO